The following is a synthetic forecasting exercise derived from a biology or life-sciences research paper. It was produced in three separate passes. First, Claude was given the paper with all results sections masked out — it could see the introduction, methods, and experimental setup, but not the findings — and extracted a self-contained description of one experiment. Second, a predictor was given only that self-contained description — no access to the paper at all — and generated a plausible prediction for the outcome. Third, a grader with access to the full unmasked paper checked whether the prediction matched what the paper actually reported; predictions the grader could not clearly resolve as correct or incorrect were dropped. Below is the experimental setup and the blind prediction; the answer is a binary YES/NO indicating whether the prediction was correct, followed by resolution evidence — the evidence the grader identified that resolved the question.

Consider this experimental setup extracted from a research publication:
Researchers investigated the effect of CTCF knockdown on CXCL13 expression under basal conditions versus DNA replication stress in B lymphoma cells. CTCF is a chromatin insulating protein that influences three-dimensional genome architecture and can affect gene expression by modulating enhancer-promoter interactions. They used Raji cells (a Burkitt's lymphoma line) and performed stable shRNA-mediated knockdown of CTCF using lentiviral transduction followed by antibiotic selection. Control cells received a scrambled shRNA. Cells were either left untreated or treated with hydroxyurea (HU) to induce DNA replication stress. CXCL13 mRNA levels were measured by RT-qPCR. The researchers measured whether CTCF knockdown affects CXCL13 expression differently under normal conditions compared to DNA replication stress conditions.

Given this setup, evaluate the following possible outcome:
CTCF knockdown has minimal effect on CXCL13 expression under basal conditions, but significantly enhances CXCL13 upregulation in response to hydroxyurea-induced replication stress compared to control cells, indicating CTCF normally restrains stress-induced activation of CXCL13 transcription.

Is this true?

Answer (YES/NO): NO